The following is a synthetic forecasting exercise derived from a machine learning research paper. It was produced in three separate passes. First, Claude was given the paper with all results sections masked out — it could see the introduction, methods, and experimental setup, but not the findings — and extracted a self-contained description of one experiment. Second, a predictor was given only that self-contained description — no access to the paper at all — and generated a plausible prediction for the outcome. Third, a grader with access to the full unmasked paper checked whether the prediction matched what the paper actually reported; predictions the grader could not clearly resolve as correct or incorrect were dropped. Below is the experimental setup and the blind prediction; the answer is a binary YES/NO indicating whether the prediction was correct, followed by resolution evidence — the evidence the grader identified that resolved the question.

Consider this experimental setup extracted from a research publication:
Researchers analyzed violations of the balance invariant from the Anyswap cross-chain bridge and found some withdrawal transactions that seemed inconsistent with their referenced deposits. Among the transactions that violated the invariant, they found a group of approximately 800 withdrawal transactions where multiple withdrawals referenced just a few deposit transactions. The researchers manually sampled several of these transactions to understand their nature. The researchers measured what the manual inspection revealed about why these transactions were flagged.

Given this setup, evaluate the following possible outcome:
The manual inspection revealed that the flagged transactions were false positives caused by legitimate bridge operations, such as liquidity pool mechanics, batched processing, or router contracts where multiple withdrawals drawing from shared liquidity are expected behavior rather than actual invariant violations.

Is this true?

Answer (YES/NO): NO